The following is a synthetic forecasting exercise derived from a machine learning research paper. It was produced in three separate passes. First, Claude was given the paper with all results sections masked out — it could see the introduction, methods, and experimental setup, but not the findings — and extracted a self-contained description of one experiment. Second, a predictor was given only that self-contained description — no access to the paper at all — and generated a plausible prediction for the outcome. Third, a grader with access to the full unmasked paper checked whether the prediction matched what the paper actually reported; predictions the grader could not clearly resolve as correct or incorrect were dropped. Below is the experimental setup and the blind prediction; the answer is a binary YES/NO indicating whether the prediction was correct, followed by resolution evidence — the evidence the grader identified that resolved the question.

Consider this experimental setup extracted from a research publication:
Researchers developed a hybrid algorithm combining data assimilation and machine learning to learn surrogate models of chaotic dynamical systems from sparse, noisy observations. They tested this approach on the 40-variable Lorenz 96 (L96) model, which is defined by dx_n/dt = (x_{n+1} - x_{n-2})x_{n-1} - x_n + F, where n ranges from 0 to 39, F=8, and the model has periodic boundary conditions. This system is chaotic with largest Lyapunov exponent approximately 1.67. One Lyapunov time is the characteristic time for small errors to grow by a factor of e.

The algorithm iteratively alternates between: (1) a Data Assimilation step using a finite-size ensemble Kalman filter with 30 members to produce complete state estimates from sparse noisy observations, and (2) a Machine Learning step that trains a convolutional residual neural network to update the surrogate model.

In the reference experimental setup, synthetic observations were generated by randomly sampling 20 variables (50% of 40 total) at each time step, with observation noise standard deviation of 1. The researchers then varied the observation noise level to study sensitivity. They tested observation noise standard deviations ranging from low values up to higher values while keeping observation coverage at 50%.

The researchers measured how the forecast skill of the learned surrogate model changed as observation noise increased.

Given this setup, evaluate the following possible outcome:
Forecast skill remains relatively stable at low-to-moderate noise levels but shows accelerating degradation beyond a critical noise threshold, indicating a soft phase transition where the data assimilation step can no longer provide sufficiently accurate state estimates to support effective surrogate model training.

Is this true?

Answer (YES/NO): NO